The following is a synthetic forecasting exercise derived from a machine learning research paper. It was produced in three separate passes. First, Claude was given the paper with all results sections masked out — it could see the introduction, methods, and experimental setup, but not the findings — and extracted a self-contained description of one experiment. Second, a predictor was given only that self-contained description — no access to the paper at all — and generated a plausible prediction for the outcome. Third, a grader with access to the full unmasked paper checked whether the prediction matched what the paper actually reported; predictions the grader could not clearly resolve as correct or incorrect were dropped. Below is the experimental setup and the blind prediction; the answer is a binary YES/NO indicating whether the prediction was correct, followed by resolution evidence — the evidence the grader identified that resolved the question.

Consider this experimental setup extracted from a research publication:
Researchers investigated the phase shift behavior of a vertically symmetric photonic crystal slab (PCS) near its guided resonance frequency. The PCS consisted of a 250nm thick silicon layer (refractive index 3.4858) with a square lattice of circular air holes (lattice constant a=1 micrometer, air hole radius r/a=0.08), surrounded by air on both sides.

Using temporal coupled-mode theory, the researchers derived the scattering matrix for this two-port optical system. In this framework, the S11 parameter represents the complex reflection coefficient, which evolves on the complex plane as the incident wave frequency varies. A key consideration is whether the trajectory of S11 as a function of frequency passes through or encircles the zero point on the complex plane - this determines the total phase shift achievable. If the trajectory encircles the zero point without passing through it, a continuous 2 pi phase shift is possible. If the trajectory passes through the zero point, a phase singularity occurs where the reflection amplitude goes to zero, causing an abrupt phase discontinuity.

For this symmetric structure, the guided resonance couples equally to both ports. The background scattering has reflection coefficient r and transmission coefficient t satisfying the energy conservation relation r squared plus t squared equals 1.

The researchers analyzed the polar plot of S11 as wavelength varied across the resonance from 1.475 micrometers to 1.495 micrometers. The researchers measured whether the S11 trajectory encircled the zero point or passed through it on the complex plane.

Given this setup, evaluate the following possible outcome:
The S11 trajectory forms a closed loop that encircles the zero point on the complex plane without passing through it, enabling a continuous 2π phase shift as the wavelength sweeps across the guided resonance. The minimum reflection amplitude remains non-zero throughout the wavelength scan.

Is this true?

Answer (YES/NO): NO